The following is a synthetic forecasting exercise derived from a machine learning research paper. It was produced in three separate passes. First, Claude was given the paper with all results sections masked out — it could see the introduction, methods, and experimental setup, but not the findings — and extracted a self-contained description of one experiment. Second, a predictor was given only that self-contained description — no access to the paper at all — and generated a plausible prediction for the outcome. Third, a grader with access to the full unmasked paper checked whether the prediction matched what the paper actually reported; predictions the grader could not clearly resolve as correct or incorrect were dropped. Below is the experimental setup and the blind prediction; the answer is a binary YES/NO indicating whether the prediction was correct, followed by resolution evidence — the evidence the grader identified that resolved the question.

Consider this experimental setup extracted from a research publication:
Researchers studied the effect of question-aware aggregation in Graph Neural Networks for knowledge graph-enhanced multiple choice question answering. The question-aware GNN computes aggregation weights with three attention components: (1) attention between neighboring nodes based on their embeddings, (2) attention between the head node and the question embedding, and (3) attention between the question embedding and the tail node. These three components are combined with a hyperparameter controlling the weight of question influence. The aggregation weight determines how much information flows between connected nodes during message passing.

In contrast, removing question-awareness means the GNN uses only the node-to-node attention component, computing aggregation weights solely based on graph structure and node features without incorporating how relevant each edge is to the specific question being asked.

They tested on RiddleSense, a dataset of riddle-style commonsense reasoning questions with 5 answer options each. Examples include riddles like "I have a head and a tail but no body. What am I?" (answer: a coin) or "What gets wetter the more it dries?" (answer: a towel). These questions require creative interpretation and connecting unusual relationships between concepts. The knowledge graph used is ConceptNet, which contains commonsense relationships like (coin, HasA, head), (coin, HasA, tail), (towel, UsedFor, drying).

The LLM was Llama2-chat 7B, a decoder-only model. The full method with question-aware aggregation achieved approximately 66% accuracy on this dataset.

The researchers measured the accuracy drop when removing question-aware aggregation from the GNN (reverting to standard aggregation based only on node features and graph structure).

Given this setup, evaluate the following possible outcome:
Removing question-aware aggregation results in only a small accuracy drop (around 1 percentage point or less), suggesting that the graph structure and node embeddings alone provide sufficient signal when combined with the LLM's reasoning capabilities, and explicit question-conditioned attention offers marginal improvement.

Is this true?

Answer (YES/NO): NO